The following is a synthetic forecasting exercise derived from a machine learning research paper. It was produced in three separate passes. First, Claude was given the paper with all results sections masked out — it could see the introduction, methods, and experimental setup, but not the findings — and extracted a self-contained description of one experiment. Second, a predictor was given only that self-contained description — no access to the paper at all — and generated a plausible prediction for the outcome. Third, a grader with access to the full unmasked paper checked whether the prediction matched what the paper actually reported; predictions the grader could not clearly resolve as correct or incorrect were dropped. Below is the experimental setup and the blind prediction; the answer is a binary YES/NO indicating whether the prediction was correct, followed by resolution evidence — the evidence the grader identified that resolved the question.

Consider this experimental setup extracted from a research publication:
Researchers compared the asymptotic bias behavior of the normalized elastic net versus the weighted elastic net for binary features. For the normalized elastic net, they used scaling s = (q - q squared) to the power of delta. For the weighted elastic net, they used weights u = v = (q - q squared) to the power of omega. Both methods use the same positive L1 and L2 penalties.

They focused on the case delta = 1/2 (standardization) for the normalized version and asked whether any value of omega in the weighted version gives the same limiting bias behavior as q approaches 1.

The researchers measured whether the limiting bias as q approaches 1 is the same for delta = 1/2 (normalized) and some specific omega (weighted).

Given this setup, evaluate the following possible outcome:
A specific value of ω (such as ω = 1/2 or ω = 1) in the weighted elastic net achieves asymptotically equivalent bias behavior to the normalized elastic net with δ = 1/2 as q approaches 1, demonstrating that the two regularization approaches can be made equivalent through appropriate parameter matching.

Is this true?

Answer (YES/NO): NO